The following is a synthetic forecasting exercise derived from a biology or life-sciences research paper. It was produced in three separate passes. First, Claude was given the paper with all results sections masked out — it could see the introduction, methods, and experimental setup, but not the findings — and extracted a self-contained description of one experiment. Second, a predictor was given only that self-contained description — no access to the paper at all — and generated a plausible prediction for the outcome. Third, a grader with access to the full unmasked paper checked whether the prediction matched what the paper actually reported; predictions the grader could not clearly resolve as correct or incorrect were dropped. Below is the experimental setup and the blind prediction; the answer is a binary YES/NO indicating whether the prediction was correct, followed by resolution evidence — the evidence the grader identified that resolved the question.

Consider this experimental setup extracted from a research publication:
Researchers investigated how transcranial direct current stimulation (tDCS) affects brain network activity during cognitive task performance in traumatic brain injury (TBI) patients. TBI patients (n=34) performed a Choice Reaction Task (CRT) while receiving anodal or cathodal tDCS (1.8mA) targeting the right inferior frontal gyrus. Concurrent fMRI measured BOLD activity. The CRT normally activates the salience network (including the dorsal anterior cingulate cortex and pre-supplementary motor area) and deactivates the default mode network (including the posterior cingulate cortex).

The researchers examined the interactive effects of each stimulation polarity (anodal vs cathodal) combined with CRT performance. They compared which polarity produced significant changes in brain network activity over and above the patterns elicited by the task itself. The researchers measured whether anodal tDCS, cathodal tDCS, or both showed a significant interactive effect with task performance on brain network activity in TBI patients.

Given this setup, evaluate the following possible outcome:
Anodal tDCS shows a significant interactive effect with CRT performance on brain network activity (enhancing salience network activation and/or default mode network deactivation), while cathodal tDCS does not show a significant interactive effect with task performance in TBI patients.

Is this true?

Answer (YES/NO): NO